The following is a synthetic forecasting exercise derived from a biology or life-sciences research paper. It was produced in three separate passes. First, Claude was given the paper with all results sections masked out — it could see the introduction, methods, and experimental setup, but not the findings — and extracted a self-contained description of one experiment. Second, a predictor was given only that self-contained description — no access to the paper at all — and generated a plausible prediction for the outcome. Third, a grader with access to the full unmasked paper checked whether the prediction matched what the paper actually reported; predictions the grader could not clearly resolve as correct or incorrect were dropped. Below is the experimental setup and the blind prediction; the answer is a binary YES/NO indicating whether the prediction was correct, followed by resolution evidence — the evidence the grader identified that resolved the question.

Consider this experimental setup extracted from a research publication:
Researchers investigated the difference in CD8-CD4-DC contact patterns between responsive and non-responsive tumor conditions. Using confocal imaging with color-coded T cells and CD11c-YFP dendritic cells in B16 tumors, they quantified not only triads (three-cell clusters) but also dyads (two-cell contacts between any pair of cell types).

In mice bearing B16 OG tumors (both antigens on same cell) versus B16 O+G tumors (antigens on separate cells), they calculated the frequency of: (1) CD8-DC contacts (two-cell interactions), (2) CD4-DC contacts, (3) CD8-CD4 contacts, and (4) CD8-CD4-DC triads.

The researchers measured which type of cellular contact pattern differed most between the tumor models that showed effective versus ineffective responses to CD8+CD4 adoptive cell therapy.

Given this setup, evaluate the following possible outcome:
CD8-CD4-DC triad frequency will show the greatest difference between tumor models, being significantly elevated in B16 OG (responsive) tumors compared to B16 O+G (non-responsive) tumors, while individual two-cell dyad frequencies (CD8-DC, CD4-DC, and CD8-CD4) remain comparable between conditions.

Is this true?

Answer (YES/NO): YES